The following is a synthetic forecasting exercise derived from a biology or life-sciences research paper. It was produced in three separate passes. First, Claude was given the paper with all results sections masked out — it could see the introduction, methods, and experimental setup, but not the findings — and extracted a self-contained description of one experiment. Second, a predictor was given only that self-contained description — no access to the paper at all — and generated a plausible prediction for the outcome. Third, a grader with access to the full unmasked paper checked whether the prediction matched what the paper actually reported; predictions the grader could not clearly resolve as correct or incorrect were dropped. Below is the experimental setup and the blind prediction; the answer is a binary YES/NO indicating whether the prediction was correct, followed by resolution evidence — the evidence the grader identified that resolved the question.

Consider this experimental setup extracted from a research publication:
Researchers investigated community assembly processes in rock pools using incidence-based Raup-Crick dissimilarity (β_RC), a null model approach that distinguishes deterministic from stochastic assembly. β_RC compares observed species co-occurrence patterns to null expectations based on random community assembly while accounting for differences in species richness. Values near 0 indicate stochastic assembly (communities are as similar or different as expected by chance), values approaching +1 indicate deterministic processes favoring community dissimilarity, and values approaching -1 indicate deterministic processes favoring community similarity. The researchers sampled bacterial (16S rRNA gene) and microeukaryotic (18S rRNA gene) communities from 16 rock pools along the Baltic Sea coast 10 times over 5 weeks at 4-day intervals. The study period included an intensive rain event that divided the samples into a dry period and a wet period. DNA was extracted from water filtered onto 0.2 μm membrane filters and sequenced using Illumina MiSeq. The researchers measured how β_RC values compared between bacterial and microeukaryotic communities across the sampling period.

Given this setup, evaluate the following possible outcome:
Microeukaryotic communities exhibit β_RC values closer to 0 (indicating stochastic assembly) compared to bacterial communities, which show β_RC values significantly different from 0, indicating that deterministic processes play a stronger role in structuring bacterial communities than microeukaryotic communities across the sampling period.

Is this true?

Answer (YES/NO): NO